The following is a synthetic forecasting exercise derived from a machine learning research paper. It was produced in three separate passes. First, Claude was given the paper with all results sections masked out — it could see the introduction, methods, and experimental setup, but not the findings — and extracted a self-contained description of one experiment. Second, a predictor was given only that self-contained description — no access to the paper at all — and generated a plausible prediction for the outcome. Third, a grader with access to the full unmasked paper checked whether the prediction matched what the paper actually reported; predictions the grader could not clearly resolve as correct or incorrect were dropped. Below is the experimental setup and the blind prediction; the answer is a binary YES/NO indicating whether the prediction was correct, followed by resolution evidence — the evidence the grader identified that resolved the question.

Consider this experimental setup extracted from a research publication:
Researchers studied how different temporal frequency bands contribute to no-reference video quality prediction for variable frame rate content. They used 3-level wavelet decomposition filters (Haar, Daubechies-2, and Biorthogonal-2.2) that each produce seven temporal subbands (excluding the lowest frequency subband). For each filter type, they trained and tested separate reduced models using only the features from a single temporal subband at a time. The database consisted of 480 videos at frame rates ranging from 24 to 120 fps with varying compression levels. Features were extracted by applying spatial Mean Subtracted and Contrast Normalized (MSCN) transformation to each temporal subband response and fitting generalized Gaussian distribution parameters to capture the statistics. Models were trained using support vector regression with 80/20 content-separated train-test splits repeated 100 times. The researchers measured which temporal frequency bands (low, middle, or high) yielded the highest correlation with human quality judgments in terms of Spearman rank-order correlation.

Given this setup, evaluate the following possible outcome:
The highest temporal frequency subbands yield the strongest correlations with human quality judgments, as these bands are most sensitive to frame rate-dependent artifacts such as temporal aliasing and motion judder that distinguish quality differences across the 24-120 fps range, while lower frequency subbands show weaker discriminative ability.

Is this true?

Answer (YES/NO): NO